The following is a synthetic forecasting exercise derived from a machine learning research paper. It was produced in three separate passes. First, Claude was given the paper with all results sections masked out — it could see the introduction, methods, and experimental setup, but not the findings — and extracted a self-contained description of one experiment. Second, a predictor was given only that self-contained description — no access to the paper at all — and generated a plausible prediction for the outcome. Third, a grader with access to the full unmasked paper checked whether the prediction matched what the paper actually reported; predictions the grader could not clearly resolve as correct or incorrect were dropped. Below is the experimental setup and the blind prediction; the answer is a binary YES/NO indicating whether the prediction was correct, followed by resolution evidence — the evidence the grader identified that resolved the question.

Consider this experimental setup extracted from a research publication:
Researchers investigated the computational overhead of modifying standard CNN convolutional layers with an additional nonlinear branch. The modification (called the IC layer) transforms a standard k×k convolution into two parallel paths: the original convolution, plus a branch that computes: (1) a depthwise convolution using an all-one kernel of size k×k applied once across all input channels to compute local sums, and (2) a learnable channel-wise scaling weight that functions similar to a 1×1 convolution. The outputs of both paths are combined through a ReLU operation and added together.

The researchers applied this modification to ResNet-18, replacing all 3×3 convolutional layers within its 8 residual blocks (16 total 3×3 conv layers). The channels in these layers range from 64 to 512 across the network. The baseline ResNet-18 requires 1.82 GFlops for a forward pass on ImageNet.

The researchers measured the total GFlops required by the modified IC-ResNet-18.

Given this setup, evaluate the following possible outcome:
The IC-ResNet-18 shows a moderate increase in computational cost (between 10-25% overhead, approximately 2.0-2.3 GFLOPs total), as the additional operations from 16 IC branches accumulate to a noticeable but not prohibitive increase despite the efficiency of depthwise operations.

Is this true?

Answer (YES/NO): YES